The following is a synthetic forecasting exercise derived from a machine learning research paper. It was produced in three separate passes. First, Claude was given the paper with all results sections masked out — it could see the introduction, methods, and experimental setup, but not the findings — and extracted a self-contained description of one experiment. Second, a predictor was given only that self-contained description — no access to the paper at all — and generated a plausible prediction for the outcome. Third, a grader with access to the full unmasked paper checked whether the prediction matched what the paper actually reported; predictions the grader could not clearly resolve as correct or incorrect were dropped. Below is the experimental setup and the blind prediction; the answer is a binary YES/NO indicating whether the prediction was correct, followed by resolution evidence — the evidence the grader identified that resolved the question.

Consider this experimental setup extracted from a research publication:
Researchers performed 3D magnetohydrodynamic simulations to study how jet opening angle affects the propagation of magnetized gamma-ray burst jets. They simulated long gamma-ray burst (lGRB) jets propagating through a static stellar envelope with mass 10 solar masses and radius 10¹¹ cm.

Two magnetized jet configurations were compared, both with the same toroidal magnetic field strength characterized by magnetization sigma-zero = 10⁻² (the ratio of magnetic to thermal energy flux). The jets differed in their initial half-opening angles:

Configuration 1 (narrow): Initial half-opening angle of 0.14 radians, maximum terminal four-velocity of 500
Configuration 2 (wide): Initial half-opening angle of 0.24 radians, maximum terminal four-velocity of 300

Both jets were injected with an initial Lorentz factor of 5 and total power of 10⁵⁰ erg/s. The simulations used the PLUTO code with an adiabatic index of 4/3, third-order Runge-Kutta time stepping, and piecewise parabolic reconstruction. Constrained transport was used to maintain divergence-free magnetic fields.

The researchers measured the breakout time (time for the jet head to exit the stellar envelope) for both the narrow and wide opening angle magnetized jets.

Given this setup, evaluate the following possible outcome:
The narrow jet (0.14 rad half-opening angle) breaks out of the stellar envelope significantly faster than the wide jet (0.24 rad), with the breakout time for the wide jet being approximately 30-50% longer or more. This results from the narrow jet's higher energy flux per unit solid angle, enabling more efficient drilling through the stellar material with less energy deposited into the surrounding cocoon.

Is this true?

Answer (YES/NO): YES